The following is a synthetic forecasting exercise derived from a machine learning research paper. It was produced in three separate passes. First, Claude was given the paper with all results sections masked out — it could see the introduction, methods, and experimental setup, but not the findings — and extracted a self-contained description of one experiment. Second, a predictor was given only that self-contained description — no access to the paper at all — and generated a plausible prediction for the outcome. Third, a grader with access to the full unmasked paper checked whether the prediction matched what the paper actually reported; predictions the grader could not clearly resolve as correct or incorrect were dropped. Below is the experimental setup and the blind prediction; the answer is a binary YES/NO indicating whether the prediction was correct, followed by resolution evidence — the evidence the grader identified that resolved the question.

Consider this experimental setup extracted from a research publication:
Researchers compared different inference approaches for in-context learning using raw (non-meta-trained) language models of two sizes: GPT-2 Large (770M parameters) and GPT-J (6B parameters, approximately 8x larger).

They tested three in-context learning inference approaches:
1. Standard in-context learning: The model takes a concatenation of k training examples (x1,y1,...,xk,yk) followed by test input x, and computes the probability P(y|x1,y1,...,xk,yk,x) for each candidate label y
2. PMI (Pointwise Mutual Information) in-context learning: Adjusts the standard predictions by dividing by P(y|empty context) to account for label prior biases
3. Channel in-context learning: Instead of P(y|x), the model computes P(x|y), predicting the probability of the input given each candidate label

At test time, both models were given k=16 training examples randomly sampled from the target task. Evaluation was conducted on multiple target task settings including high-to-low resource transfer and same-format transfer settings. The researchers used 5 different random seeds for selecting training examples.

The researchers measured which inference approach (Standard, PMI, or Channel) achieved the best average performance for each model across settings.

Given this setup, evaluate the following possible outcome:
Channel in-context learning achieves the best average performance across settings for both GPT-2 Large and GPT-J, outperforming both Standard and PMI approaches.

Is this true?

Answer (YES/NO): YES